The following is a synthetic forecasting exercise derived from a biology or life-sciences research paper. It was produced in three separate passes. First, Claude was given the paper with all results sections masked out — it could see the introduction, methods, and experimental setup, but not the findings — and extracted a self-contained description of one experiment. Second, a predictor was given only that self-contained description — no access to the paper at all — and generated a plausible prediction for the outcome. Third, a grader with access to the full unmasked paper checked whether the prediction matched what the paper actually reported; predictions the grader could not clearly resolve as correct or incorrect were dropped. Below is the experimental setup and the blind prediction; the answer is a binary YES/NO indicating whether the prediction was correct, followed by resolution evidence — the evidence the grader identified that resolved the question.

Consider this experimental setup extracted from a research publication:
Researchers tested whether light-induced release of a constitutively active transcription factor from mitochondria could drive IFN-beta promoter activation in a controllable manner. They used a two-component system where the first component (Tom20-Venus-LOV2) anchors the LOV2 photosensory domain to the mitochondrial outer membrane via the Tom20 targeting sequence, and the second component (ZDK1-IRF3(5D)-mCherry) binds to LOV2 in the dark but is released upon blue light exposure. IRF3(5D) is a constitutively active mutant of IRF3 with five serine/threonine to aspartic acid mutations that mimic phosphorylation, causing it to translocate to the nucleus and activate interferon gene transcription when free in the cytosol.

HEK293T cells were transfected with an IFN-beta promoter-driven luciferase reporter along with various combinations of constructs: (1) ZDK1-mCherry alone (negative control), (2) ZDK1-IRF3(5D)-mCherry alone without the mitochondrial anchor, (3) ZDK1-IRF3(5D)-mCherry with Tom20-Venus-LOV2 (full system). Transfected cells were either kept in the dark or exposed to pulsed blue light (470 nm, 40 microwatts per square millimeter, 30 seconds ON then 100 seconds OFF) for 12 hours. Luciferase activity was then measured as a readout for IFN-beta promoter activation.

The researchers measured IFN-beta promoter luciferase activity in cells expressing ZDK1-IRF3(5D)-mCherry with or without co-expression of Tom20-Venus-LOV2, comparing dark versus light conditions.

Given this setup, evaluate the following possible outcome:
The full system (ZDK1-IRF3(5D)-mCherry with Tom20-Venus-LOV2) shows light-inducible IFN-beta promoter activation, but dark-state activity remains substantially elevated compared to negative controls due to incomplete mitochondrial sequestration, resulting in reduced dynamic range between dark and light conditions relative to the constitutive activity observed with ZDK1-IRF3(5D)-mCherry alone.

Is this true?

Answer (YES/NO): NO